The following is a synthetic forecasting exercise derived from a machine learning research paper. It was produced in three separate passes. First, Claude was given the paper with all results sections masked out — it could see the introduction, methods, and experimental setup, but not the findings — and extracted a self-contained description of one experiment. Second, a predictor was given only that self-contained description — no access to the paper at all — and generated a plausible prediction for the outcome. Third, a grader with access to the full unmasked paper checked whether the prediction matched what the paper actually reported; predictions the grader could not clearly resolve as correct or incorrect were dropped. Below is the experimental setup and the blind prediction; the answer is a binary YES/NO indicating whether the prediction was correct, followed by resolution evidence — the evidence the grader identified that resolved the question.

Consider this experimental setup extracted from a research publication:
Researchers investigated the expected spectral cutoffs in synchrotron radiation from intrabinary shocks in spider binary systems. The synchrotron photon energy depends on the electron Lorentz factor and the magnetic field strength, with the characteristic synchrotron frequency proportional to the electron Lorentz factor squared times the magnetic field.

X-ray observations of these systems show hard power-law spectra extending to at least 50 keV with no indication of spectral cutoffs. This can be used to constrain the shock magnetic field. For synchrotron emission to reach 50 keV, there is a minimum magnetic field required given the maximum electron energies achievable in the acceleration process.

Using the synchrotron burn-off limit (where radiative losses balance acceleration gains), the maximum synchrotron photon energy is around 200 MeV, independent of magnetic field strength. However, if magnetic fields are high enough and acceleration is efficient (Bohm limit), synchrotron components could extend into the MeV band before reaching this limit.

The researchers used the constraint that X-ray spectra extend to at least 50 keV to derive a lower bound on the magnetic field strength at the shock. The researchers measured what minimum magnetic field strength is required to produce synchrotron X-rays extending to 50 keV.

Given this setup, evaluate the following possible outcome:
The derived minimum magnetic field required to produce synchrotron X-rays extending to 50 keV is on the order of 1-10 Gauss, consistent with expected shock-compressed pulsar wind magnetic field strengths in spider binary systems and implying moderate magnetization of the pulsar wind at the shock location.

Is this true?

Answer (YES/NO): YES